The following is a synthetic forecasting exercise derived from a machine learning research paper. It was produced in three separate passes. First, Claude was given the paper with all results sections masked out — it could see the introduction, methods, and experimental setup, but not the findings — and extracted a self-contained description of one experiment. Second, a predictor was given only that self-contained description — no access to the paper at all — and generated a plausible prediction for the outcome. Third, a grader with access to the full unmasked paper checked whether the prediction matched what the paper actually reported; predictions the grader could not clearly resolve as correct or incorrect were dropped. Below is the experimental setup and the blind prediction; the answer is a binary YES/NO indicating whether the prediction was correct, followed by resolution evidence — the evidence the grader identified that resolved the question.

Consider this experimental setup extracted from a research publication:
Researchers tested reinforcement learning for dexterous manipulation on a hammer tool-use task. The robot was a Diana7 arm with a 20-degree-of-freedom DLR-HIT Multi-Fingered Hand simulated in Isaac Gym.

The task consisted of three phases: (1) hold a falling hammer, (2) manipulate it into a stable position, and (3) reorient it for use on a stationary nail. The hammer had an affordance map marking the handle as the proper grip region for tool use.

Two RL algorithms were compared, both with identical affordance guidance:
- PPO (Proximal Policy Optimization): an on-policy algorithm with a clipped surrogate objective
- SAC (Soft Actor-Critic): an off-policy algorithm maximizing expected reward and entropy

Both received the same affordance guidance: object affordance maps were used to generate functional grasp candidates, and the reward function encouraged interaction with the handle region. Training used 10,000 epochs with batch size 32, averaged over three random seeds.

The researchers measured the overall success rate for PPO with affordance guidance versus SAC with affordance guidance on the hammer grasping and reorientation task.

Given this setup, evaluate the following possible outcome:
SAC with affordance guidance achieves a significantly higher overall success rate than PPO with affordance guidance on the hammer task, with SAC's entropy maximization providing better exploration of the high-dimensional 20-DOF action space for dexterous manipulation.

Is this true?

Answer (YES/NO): NO